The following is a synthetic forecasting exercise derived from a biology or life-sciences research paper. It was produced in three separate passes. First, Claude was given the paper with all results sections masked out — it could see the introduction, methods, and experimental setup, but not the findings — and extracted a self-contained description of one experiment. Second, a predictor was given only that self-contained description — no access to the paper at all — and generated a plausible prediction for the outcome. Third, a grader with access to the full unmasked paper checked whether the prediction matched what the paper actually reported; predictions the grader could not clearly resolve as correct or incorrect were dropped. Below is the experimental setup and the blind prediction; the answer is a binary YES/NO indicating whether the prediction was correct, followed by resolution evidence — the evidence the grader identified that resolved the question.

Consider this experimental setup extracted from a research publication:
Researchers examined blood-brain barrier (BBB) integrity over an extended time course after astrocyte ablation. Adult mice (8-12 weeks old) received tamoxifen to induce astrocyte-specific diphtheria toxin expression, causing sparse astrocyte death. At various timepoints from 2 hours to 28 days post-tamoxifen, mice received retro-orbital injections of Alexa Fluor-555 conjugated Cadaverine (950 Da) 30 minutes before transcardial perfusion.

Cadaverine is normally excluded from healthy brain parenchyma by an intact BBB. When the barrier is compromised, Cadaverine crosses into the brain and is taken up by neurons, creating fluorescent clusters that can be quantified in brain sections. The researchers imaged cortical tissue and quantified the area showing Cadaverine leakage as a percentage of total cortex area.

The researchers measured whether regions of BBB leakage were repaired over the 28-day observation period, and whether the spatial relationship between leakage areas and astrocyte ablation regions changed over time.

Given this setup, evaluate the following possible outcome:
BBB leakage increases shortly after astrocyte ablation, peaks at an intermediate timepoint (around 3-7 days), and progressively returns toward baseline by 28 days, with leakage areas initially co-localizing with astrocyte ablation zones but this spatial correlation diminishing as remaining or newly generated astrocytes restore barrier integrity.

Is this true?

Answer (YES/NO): NO